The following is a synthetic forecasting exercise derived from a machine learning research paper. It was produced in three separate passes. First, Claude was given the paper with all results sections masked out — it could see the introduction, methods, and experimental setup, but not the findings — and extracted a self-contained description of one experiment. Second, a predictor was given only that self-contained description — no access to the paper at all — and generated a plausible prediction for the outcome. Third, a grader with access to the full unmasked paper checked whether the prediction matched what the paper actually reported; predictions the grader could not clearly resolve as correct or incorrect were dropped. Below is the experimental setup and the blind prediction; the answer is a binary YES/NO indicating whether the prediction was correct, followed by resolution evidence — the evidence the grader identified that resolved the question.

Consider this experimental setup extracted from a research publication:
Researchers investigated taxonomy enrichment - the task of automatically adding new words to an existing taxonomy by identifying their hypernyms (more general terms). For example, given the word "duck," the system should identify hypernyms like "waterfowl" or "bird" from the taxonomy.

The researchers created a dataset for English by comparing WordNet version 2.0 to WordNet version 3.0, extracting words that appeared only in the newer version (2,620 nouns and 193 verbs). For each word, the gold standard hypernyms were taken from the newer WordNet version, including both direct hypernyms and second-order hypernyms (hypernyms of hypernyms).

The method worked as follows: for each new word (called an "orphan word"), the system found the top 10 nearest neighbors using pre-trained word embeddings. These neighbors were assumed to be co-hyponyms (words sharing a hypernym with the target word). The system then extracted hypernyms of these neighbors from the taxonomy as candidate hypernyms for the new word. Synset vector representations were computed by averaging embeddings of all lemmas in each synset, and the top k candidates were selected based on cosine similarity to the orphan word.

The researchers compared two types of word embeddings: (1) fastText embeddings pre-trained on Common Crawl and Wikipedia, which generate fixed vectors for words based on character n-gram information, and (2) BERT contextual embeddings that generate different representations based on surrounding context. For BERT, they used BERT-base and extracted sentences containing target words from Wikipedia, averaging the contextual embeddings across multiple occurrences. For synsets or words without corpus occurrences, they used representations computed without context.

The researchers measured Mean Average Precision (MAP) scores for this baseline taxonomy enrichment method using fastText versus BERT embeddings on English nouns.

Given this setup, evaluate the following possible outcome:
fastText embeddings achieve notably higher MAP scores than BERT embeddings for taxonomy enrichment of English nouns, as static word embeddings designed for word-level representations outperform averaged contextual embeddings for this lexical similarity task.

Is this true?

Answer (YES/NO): YES